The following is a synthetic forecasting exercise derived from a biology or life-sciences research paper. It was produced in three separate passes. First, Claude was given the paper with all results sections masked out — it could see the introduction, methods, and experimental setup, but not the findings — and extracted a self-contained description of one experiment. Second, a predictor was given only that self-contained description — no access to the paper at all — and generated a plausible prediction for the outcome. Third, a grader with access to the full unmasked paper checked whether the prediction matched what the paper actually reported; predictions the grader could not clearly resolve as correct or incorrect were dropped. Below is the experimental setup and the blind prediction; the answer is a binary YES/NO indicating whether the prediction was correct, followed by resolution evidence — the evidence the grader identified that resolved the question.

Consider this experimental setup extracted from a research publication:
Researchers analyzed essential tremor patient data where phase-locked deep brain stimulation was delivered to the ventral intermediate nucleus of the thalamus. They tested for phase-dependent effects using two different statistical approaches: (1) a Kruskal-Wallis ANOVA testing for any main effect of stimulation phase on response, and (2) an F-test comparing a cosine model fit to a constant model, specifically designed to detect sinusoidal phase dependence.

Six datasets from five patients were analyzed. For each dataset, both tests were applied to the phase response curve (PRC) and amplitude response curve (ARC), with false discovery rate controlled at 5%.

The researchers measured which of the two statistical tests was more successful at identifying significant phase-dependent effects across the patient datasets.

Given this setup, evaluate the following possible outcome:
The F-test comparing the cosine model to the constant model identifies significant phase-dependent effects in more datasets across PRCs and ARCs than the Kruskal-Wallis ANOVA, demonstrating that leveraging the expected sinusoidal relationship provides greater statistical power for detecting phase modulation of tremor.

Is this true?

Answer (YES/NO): YES